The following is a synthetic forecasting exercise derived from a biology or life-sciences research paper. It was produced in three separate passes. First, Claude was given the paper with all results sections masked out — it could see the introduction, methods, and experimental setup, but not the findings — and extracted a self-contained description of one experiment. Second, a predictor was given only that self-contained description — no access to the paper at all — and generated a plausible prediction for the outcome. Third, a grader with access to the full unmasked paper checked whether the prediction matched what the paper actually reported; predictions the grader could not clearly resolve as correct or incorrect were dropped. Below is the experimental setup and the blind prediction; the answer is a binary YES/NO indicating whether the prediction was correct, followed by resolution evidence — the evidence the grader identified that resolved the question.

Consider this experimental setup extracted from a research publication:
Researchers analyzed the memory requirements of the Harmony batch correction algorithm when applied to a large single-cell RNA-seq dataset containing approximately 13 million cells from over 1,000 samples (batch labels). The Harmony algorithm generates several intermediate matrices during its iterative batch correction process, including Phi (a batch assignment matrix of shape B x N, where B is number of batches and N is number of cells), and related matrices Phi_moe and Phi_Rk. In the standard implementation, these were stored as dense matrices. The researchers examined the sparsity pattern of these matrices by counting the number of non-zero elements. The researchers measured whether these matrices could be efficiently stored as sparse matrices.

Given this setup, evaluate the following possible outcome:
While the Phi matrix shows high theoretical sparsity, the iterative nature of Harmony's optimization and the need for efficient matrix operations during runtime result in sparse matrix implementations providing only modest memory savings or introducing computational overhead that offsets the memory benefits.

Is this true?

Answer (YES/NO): NO